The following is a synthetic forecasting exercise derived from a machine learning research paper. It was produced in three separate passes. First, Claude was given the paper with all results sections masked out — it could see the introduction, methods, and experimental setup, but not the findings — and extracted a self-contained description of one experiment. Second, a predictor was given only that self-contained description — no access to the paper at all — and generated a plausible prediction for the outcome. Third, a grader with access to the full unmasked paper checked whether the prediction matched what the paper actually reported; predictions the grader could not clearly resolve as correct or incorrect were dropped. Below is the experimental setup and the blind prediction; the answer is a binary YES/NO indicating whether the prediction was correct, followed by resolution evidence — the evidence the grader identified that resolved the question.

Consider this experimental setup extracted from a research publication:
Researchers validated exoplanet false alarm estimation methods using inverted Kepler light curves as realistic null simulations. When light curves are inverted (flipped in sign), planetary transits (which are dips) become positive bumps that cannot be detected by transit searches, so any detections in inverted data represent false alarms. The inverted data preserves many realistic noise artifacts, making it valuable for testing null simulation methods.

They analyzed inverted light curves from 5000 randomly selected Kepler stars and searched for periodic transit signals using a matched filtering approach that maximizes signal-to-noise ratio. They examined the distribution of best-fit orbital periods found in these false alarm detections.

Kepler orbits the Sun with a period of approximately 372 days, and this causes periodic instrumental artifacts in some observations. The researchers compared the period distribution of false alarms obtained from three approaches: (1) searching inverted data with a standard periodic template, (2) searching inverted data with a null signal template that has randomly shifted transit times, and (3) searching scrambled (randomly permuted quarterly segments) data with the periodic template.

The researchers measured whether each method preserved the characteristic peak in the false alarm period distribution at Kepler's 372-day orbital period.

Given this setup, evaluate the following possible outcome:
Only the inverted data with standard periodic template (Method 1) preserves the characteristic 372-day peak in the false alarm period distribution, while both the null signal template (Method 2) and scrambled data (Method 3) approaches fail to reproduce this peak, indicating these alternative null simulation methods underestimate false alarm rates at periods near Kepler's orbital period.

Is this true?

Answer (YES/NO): NO